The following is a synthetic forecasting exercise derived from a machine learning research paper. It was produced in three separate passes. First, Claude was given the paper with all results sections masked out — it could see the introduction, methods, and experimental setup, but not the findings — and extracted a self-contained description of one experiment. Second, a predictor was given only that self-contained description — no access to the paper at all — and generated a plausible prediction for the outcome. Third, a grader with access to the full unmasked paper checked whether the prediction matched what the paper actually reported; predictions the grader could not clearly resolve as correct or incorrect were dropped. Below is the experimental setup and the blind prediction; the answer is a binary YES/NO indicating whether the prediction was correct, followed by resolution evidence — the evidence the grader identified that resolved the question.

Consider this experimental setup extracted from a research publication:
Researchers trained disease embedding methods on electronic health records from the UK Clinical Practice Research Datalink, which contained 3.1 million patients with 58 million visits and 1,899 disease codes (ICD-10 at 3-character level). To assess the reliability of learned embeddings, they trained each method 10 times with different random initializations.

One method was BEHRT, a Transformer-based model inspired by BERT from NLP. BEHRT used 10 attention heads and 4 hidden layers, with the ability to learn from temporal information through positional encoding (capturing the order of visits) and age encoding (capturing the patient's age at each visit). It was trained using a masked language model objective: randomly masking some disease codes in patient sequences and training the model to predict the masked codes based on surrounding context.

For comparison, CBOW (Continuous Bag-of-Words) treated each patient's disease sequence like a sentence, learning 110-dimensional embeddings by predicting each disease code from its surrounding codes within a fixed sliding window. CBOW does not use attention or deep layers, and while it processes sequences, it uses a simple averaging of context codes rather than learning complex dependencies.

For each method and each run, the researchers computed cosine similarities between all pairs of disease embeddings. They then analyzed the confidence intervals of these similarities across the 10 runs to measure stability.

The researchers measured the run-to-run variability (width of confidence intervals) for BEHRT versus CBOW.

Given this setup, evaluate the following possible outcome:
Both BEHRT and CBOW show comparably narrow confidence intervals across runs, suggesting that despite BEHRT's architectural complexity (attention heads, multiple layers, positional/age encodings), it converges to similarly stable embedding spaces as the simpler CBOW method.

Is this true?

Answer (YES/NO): YES